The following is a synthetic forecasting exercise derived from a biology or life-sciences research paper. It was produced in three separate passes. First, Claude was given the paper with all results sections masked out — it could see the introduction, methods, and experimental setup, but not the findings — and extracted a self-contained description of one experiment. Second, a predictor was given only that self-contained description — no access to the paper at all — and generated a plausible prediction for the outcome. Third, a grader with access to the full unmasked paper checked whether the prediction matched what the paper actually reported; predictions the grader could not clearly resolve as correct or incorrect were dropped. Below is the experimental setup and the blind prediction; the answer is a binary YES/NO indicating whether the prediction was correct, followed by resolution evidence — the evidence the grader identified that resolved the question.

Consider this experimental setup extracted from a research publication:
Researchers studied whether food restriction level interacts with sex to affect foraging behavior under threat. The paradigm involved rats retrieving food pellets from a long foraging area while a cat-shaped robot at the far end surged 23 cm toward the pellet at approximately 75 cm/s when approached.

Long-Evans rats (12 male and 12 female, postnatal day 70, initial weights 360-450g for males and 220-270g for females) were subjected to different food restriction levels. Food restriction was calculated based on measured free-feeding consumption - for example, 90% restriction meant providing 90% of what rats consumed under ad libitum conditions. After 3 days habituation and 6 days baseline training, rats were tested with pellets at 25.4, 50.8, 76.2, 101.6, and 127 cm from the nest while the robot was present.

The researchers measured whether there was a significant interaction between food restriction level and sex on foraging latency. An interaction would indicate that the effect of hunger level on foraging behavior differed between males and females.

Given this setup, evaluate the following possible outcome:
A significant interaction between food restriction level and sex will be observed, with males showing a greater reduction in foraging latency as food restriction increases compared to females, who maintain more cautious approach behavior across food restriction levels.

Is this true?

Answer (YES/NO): NO